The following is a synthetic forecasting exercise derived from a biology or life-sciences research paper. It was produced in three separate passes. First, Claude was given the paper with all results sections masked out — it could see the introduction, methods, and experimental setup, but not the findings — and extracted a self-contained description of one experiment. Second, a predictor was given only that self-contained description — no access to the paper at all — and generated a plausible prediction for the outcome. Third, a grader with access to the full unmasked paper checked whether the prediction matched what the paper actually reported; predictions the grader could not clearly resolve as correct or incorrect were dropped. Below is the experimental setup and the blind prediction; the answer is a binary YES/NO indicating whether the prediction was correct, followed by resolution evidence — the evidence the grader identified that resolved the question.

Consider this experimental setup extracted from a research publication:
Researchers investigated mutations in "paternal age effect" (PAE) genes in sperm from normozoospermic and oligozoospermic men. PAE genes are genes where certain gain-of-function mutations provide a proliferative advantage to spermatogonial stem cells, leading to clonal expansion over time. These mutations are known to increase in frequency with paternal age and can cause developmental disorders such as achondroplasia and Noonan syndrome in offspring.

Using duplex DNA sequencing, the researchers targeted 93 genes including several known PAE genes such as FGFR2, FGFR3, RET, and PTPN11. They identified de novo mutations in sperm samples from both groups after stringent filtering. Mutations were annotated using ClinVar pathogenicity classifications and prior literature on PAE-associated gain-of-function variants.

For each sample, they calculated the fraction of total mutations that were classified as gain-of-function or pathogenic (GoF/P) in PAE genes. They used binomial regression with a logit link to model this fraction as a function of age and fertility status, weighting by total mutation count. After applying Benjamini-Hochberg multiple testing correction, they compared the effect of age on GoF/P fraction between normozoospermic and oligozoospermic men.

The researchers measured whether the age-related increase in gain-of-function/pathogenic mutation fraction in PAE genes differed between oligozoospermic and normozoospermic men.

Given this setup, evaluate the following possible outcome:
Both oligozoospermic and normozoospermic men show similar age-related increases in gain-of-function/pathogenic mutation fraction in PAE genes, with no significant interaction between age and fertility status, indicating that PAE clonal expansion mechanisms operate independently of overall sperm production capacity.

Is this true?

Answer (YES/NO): YES